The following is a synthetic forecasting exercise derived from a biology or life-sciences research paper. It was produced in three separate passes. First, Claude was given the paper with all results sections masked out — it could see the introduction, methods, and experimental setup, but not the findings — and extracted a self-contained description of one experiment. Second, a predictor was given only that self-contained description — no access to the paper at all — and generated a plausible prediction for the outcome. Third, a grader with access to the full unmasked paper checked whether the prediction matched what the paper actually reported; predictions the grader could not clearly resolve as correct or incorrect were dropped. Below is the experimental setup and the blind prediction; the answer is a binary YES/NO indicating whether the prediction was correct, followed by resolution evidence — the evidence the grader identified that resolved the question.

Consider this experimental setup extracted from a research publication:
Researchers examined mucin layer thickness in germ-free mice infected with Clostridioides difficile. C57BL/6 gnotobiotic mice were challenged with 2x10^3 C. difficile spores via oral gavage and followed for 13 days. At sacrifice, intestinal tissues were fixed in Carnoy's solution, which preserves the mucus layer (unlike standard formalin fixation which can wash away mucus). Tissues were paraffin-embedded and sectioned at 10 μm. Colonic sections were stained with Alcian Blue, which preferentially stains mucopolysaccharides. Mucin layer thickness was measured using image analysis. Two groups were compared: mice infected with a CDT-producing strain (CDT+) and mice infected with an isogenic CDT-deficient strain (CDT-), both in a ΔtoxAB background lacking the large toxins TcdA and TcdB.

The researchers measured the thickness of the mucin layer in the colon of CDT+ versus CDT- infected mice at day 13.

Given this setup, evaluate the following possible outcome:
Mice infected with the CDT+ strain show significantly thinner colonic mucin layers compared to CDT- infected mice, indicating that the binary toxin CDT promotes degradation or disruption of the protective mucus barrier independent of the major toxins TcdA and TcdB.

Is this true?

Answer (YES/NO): YES